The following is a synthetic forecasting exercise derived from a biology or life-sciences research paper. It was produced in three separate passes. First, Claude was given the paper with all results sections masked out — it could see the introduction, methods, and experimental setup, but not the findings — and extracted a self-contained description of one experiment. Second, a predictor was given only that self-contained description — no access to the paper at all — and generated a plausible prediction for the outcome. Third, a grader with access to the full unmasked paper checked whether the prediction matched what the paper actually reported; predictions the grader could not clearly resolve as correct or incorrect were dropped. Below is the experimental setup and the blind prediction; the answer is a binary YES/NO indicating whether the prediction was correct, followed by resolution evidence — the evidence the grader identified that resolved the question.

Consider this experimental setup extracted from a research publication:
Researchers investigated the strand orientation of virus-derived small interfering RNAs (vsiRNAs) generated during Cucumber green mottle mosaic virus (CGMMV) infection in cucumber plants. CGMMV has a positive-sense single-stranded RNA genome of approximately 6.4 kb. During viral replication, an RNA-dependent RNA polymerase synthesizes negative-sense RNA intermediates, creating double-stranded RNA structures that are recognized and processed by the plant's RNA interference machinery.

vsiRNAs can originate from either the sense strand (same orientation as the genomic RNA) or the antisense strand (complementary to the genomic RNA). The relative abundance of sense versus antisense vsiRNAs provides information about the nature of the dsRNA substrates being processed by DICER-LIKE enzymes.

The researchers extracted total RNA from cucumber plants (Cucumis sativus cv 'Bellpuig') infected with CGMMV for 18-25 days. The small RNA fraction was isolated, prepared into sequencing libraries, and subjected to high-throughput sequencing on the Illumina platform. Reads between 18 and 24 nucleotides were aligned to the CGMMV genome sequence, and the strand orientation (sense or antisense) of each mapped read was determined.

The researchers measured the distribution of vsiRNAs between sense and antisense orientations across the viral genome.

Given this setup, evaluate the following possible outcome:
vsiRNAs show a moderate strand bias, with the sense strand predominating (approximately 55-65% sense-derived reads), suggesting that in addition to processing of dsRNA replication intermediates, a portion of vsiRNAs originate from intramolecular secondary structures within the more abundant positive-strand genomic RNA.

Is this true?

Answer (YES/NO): NO